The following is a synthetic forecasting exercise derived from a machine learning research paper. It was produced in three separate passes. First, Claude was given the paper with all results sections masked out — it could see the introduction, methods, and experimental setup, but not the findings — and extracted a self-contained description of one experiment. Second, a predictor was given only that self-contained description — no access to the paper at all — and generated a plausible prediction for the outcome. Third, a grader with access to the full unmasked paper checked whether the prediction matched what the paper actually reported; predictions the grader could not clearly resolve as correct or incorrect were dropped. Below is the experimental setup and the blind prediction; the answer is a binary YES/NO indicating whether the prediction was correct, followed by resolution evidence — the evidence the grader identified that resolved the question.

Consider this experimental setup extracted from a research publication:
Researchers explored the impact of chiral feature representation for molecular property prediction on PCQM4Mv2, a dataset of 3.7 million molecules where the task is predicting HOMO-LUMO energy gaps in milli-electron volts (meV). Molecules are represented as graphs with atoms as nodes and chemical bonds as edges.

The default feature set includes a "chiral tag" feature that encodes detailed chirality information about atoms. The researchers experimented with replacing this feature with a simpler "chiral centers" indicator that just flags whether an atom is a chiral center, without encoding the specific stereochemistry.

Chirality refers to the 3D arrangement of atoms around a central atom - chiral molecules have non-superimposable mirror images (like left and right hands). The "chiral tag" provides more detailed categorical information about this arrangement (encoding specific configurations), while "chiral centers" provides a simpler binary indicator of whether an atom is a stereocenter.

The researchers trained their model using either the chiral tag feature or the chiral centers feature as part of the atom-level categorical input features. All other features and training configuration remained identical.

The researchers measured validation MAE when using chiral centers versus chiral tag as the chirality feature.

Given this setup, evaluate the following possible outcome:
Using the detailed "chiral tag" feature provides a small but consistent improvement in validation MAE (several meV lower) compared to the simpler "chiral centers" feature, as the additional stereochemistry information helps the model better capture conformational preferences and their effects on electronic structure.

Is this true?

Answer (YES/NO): NO